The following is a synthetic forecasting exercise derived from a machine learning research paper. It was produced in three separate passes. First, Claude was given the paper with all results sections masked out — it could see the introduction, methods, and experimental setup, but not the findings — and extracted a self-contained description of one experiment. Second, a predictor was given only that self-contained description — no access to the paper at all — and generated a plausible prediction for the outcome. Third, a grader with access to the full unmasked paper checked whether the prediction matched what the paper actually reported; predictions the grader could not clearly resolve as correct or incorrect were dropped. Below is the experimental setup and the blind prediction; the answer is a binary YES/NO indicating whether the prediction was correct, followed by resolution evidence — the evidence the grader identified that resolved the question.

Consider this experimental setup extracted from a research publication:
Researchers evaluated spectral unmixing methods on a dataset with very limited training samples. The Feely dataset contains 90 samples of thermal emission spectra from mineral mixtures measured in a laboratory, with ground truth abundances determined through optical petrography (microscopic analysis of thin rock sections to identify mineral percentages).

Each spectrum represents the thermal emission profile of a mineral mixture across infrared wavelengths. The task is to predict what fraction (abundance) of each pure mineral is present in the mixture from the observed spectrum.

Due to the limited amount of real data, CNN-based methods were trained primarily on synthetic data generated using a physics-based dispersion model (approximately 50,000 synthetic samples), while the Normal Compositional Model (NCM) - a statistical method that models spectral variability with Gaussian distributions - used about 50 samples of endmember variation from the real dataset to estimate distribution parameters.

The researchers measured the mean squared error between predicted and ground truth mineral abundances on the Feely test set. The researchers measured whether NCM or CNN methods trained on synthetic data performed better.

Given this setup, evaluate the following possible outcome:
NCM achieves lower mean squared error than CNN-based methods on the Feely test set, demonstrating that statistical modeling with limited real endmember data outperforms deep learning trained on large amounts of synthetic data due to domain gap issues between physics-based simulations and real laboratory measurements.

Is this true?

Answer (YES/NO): YES